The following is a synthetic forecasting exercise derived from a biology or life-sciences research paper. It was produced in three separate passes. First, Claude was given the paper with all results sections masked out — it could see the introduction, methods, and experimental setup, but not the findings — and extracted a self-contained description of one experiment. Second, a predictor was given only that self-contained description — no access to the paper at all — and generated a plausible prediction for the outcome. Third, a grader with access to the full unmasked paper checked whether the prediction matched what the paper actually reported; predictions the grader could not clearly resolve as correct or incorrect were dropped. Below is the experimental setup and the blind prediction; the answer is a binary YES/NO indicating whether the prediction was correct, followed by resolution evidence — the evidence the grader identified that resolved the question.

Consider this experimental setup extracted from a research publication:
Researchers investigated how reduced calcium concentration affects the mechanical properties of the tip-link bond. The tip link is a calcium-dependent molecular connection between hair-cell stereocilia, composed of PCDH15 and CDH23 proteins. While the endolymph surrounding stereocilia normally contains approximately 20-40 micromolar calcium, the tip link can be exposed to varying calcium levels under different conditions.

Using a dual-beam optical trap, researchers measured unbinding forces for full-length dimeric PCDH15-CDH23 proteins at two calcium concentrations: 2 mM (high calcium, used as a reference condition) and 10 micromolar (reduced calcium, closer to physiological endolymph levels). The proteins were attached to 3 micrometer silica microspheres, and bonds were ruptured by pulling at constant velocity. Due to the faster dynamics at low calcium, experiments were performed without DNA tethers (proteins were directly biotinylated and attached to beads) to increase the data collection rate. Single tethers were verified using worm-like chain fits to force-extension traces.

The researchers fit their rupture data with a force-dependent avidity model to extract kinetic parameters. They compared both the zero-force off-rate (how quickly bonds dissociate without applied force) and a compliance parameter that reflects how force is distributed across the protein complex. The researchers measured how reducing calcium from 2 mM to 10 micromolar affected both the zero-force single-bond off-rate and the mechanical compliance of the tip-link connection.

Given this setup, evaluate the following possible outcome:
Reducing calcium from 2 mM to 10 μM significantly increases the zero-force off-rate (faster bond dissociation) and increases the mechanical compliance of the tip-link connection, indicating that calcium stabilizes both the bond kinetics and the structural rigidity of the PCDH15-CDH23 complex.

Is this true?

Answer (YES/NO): YES